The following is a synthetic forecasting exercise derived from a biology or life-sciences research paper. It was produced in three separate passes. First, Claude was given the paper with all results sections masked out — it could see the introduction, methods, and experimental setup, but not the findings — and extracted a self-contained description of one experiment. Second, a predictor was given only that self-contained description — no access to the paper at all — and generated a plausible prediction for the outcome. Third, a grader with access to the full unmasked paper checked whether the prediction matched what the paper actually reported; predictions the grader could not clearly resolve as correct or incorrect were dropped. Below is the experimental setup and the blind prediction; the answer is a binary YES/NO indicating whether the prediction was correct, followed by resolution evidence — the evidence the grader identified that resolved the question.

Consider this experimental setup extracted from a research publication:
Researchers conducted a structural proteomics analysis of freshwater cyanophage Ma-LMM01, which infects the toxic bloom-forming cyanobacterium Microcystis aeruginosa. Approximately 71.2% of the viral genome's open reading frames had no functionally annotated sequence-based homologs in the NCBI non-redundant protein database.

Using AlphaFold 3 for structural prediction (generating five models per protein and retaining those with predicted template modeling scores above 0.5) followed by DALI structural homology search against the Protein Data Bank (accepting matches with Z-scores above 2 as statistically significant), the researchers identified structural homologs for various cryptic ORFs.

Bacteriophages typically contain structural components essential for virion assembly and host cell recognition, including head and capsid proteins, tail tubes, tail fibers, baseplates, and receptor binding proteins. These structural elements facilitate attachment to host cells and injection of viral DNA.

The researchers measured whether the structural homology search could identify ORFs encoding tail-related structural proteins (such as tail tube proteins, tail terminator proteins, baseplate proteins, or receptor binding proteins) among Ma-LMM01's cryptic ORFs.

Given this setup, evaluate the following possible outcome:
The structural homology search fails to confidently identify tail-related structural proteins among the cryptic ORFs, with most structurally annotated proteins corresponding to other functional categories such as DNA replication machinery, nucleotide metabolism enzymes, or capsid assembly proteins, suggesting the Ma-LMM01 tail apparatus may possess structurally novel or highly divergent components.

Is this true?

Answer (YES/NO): NO